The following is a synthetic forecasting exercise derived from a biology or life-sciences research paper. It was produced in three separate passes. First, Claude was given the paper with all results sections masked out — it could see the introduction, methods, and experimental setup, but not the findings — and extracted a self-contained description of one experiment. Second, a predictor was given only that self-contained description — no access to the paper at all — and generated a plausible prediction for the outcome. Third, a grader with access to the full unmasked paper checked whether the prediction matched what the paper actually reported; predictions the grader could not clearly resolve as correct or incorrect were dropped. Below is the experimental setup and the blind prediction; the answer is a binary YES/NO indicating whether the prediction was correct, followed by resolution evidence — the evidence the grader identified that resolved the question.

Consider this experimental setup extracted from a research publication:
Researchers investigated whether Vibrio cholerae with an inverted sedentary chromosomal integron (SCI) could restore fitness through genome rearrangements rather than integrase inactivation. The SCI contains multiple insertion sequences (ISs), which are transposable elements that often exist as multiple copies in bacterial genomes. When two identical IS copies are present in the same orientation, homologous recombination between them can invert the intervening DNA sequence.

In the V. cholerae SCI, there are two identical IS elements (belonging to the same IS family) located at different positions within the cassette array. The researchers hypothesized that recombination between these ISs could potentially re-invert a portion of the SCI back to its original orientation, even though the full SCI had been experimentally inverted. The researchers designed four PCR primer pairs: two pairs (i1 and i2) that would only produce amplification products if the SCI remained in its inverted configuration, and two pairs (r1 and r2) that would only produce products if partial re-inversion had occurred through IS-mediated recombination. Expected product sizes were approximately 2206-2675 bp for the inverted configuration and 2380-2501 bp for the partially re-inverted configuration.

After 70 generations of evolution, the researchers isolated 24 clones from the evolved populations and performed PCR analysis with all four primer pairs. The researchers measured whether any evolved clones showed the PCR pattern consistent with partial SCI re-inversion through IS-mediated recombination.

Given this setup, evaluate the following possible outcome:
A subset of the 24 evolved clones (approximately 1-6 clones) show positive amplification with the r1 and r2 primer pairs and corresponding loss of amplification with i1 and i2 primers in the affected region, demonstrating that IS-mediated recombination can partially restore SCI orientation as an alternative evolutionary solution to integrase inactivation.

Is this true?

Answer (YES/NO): YES